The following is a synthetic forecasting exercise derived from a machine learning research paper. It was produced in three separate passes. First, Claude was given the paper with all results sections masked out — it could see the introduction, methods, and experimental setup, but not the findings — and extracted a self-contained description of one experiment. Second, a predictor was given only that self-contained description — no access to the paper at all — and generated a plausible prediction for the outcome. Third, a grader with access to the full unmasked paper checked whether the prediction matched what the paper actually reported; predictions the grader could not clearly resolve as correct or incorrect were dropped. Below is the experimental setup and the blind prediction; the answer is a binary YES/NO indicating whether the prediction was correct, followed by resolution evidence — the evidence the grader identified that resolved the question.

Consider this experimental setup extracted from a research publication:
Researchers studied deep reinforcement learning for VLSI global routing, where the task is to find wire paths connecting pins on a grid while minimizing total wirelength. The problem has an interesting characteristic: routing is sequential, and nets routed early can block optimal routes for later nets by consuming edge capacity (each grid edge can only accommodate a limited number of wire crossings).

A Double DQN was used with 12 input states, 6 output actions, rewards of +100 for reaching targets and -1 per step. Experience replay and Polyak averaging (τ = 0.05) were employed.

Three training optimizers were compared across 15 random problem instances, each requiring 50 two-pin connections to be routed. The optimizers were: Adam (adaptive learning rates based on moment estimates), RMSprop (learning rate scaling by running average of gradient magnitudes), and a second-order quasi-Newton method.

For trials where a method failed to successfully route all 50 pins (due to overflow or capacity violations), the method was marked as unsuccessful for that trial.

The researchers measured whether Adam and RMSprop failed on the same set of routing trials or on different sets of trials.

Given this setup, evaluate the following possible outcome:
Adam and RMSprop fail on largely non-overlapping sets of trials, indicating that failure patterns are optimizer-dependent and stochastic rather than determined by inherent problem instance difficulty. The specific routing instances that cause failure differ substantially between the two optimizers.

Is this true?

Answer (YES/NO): NO